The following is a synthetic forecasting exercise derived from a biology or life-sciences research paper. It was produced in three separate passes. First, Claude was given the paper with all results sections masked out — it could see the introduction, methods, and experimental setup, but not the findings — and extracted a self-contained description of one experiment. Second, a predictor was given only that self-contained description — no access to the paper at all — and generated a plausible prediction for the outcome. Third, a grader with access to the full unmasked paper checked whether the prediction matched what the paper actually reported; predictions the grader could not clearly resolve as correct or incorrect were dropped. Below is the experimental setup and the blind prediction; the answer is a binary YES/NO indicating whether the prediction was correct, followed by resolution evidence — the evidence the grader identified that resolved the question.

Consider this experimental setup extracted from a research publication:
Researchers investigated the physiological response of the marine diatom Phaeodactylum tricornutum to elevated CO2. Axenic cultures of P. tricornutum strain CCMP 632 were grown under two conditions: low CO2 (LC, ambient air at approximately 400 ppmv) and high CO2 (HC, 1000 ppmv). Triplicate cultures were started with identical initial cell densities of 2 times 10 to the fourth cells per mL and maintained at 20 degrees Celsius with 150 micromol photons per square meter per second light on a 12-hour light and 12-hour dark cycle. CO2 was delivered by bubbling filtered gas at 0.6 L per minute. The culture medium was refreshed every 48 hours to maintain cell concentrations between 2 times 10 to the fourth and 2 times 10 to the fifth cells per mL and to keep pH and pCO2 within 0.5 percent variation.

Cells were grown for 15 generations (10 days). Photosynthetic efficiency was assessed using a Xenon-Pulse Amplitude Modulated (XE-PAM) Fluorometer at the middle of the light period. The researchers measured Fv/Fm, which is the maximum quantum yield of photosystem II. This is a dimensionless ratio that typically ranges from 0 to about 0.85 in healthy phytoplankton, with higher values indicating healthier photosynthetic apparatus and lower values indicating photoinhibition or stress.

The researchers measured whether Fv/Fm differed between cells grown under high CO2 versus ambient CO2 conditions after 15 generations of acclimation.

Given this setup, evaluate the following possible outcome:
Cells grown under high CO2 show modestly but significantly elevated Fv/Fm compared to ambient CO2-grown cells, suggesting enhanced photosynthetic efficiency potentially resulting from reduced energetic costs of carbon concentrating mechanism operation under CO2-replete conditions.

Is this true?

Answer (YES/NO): NO